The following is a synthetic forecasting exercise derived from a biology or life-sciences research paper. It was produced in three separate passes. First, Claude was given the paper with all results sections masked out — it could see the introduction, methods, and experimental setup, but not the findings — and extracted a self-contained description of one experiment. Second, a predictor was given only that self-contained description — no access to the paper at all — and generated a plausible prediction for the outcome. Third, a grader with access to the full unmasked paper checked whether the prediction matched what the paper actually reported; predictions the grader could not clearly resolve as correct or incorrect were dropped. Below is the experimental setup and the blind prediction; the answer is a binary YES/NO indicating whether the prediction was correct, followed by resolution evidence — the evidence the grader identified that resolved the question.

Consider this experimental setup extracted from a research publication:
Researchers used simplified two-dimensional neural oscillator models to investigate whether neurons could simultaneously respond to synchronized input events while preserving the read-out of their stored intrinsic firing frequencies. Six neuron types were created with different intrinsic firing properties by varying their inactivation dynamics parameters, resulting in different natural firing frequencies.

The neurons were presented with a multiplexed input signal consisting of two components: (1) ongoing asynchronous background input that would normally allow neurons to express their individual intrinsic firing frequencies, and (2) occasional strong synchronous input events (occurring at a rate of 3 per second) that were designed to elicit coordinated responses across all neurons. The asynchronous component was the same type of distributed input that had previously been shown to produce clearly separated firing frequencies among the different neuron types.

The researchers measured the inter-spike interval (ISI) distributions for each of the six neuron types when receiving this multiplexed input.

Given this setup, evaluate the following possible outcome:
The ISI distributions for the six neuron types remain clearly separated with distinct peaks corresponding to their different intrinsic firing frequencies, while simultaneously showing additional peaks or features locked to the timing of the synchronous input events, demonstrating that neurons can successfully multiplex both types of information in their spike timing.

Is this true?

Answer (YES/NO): NO